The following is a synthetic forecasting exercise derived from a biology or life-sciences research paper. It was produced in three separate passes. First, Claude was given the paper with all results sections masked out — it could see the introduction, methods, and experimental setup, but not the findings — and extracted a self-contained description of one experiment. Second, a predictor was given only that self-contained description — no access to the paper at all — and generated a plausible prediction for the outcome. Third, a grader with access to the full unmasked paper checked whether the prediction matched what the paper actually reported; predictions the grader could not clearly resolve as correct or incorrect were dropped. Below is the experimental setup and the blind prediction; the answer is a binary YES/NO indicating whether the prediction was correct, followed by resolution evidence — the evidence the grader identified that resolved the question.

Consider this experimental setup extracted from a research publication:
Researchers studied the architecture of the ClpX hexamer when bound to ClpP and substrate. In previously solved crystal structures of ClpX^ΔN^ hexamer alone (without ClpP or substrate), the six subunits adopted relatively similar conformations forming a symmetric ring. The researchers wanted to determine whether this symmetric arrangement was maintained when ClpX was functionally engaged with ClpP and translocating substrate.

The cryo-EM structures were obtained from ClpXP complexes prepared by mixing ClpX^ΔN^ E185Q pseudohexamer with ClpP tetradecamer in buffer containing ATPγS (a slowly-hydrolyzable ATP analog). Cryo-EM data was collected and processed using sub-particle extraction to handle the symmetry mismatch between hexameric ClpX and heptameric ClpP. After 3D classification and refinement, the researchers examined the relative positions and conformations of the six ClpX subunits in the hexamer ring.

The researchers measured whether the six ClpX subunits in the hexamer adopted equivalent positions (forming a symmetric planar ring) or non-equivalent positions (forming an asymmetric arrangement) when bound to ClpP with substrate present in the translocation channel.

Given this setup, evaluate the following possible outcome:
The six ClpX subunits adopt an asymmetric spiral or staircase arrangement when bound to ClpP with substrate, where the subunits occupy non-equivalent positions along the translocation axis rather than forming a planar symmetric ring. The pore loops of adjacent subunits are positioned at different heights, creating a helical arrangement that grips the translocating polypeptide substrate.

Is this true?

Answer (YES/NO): YES